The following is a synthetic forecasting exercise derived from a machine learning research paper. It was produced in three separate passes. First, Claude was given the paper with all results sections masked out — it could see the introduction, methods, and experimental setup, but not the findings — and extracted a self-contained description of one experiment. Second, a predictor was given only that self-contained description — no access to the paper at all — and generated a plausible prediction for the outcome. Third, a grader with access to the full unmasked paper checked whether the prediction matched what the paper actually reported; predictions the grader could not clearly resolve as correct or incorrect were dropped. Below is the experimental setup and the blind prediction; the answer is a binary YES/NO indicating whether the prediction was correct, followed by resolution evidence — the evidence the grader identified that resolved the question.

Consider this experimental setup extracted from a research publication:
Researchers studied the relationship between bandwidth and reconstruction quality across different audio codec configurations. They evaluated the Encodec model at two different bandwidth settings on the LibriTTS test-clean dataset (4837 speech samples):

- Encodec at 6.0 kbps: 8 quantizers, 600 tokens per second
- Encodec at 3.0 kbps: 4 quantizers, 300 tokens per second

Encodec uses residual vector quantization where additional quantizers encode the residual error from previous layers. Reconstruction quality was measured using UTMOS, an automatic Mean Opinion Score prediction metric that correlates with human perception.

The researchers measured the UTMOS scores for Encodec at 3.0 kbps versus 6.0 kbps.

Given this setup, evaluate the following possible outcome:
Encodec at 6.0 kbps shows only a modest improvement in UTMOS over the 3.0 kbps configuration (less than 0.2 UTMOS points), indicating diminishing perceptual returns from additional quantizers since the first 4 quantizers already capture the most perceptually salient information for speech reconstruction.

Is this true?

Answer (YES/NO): NO